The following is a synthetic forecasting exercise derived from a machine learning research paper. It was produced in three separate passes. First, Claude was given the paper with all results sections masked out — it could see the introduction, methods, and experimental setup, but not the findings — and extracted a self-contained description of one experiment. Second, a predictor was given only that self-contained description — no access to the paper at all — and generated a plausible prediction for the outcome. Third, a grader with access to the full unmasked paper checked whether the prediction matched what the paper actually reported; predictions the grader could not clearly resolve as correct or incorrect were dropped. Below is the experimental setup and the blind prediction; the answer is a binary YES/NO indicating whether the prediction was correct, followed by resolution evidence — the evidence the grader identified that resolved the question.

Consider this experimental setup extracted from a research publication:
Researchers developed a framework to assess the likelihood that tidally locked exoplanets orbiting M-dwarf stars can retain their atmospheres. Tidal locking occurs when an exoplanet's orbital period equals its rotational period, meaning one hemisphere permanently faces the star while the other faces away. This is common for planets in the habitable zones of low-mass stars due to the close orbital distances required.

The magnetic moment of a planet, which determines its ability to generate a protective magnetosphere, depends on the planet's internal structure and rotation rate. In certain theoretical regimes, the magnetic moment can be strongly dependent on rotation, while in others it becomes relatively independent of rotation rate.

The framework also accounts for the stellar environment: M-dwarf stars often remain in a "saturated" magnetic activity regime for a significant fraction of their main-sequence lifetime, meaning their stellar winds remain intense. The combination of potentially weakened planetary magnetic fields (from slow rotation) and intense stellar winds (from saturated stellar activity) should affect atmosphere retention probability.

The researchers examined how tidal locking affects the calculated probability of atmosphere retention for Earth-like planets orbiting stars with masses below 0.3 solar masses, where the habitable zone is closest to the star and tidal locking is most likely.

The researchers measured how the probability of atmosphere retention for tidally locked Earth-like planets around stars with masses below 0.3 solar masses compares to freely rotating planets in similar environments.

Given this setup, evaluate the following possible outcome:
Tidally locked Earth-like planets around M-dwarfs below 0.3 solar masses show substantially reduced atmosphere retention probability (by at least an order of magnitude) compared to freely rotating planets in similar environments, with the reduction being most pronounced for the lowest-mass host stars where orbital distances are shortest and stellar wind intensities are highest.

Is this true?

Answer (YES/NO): NO